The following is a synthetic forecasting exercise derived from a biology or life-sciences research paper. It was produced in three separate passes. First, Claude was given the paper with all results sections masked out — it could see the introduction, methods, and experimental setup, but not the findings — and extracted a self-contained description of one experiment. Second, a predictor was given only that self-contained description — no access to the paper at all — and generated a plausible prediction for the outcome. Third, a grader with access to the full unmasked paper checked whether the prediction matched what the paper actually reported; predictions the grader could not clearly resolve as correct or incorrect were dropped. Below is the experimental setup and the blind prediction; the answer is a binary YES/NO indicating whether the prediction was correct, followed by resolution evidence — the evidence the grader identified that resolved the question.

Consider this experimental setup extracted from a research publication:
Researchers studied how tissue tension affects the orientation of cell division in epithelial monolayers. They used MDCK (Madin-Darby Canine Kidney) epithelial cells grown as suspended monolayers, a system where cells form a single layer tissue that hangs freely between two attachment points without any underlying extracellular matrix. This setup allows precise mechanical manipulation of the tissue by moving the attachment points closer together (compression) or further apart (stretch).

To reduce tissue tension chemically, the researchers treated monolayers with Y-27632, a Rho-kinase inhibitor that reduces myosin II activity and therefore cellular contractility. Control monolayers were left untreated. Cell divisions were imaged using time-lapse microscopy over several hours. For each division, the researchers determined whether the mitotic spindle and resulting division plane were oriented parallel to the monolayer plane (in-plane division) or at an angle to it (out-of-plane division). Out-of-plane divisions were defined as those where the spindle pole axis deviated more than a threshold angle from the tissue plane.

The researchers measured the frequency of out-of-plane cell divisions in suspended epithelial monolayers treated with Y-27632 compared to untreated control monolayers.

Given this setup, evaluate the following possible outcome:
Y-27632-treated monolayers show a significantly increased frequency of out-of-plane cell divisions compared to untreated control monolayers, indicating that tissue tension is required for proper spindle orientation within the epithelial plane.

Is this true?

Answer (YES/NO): YES